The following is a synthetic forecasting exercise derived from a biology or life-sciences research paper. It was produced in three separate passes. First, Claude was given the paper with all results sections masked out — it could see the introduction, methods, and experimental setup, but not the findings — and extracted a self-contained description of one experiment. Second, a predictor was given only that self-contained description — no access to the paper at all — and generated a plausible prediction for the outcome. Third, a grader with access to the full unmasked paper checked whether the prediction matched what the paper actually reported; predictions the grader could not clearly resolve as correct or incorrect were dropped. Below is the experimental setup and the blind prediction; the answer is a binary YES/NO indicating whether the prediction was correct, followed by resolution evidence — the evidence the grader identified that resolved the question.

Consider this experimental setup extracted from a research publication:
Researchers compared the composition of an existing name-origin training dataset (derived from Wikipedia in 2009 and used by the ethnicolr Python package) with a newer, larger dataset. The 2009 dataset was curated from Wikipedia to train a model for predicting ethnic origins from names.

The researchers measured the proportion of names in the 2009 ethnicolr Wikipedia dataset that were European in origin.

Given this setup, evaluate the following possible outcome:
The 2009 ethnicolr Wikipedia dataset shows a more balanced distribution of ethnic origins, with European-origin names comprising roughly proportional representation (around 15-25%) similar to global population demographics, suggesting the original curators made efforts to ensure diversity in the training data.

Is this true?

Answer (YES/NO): NO